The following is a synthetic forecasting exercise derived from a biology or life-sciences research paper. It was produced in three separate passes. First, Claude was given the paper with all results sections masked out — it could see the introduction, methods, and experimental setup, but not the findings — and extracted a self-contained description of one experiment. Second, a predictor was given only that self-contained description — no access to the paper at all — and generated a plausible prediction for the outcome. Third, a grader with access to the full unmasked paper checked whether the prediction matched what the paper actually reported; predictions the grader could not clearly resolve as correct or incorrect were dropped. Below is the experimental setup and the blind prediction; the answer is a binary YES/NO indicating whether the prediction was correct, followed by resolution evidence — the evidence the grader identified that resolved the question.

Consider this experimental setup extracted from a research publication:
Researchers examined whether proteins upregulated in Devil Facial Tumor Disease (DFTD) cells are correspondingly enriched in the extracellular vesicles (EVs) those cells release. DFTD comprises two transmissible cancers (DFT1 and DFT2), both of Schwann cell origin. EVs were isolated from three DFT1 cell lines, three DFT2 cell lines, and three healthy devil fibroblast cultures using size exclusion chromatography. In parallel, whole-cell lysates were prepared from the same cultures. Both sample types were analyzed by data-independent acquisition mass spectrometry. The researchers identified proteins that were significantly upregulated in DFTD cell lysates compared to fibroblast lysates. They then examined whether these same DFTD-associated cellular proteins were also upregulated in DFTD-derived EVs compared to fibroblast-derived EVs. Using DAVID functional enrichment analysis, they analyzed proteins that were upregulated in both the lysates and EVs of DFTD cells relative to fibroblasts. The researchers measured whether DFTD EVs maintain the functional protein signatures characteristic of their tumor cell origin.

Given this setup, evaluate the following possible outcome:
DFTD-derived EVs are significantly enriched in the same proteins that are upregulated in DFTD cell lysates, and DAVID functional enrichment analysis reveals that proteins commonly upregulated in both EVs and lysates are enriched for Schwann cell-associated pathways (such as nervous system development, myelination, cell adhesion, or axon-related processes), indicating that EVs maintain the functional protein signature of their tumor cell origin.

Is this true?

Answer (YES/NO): YES